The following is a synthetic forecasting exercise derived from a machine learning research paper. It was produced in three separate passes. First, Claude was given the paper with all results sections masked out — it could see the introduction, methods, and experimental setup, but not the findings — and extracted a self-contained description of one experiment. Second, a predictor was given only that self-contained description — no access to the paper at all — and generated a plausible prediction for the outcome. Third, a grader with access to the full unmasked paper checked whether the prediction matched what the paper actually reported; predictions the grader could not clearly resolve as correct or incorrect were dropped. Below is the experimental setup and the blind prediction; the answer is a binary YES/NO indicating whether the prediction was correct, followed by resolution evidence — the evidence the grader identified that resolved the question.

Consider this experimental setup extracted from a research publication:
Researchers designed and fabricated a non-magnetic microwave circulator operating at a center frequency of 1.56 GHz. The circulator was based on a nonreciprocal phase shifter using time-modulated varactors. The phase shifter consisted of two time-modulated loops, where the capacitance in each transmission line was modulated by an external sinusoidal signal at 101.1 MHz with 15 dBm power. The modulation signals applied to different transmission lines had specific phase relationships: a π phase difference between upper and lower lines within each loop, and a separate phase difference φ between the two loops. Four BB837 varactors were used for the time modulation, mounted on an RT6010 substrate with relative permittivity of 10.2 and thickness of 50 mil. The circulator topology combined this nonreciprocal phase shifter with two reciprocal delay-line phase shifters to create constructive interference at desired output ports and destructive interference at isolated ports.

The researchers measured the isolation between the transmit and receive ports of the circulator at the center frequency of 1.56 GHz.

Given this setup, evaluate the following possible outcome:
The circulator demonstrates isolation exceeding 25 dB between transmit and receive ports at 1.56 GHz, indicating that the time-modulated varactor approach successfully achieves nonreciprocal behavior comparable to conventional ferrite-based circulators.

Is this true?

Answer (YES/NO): YES